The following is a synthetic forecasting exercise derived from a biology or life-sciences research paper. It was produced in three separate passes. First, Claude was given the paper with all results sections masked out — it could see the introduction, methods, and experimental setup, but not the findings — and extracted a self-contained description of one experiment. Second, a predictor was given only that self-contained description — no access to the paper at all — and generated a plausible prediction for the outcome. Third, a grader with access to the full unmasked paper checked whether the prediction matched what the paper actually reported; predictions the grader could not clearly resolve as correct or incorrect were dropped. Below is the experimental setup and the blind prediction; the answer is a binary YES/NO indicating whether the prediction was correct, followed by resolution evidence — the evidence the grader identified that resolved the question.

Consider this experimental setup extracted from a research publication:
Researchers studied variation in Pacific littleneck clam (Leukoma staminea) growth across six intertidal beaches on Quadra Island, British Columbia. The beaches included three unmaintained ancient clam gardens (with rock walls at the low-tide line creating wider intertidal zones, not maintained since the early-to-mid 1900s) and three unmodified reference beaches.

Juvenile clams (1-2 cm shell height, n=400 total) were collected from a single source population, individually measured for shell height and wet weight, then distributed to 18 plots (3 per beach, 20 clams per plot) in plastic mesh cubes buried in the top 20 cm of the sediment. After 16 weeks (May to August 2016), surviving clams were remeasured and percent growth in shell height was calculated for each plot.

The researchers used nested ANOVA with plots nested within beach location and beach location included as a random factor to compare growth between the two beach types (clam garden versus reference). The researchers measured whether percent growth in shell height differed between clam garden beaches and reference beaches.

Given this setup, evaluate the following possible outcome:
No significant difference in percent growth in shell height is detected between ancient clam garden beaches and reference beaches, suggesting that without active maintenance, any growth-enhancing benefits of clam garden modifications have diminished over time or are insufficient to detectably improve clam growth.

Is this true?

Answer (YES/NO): YES